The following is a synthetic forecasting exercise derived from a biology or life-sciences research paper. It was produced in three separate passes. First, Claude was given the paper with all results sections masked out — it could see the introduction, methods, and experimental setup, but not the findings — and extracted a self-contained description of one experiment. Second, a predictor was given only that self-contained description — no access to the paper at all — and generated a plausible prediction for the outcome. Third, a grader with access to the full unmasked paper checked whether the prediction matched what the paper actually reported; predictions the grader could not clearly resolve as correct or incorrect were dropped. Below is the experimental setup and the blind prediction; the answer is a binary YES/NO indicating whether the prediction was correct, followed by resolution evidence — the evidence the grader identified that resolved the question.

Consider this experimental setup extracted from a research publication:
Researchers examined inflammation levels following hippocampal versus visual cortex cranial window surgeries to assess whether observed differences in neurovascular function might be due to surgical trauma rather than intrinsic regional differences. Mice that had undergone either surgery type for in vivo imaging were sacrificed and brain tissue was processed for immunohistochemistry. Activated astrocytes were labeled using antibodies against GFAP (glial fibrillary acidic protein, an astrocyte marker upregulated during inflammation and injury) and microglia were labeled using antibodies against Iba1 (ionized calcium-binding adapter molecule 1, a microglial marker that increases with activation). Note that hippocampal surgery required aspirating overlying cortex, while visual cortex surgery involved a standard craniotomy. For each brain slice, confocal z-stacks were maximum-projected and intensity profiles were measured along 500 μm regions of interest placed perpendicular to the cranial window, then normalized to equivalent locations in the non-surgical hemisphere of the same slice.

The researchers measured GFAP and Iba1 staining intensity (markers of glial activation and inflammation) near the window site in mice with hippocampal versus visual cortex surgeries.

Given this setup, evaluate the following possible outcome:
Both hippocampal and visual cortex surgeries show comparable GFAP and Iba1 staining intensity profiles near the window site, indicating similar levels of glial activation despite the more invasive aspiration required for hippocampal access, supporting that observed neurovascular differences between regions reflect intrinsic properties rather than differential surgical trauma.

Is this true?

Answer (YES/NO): NO